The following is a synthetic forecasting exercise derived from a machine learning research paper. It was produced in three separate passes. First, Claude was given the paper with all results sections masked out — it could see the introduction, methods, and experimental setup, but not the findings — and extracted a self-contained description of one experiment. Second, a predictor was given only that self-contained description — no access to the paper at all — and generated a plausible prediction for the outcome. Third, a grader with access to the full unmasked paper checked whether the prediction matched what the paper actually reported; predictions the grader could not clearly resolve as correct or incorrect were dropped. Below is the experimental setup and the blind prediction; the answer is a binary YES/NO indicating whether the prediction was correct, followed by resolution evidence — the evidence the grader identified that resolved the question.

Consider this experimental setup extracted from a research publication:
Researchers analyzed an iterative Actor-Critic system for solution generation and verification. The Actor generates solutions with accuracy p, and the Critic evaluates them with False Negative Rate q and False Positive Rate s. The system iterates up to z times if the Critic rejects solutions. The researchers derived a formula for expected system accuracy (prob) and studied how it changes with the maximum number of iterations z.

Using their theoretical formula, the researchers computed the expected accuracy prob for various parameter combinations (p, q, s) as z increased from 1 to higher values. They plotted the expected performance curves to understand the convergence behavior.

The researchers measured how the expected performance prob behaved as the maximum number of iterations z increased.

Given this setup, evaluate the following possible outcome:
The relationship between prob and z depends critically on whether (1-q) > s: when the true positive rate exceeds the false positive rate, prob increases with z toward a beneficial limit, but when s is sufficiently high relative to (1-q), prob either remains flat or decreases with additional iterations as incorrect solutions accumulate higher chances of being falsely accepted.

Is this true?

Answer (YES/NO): YES